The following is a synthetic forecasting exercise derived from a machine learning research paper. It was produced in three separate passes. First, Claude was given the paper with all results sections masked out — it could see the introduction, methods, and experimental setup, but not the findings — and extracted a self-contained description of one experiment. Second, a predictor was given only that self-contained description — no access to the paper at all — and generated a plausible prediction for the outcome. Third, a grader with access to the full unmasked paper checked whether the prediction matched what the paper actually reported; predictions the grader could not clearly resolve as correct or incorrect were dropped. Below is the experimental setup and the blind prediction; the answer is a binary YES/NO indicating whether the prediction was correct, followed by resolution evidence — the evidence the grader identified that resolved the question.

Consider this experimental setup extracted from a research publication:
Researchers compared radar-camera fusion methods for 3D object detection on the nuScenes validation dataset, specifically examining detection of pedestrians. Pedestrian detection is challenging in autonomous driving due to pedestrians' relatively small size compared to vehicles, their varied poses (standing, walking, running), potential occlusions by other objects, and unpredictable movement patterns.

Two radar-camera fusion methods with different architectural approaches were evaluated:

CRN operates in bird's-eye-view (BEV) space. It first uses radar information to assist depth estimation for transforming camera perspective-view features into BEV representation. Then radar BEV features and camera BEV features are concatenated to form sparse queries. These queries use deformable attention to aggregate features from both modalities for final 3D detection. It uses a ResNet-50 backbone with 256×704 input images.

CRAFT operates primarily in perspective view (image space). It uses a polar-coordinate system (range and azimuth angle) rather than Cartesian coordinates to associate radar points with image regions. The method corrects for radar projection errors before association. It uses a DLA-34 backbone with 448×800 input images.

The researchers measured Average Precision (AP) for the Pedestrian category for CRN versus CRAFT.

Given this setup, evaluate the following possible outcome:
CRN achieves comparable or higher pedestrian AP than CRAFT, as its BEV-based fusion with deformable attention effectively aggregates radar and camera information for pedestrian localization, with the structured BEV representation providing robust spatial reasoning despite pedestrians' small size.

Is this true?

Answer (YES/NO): YES